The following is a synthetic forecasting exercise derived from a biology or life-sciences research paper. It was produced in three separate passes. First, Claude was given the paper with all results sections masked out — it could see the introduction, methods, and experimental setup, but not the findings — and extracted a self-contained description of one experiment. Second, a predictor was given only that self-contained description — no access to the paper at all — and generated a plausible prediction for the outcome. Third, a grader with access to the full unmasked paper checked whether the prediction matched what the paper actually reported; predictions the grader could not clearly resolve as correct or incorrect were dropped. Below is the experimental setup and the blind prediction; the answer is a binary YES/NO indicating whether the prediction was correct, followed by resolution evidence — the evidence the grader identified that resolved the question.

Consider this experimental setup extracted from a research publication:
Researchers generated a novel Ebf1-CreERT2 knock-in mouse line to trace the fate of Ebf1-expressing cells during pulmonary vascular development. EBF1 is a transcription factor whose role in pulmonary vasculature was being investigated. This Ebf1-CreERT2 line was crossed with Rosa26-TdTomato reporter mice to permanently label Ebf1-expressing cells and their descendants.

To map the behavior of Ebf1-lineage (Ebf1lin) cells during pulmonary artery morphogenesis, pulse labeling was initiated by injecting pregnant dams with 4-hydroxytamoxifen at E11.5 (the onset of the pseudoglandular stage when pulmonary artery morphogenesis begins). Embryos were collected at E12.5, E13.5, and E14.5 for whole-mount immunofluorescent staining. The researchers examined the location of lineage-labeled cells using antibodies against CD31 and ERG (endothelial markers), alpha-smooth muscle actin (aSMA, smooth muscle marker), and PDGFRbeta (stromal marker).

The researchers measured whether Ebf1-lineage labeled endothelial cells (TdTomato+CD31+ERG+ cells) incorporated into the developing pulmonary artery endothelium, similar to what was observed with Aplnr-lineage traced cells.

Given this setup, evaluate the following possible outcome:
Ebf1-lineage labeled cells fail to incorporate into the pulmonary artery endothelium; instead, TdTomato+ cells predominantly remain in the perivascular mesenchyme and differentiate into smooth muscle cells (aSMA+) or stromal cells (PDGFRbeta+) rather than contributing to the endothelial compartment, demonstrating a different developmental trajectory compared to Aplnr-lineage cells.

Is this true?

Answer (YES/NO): NO